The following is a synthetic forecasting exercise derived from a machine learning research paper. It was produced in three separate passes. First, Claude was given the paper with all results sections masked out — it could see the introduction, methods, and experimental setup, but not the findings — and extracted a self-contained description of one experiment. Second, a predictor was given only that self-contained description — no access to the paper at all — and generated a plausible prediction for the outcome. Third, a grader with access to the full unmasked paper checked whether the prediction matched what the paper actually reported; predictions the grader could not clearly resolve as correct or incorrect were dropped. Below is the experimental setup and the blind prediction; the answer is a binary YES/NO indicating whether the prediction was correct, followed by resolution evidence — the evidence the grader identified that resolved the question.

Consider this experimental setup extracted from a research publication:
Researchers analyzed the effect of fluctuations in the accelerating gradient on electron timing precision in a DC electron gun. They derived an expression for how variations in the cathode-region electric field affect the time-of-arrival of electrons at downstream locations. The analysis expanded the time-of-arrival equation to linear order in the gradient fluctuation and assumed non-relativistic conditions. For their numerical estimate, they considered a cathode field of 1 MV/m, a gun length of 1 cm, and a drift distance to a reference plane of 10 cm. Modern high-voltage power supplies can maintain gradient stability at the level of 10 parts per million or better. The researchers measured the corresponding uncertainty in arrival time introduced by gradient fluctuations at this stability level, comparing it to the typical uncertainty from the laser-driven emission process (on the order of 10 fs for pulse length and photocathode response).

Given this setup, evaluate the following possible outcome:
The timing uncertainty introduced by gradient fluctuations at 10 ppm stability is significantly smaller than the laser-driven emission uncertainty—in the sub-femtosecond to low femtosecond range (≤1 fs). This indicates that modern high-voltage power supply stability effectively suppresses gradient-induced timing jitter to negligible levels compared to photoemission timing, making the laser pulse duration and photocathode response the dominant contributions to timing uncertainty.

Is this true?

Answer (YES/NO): NO